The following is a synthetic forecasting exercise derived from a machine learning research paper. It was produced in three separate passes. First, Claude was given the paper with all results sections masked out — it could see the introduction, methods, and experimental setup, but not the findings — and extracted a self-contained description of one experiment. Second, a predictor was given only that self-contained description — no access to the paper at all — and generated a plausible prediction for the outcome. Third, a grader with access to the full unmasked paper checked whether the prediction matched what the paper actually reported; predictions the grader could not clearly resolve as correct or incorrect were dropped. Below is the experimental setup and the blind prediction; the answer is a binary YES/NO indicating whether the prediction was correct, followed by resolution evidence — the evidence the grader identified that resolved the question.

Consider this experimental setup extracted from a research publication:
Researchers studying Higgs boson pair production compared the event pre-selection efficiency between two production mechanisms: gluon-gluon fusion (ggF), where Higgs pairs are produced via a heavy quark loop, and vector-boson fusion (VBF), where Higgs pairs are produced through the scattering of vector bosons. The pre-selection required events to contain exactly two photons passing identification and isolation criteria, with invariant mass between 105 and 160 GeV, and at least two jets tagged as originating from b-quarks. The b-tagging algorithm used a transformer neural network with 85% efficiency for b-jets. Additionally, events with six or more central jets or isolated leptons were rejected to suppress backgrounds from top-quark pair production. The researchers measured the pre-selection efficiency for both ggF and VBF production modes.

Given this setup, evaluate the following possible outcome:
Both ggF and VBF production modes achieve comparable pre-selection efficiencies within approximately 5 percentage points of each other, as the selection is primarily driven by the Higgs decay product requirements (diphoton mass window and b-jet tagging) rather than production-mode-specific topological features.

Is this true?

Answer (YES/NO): NO